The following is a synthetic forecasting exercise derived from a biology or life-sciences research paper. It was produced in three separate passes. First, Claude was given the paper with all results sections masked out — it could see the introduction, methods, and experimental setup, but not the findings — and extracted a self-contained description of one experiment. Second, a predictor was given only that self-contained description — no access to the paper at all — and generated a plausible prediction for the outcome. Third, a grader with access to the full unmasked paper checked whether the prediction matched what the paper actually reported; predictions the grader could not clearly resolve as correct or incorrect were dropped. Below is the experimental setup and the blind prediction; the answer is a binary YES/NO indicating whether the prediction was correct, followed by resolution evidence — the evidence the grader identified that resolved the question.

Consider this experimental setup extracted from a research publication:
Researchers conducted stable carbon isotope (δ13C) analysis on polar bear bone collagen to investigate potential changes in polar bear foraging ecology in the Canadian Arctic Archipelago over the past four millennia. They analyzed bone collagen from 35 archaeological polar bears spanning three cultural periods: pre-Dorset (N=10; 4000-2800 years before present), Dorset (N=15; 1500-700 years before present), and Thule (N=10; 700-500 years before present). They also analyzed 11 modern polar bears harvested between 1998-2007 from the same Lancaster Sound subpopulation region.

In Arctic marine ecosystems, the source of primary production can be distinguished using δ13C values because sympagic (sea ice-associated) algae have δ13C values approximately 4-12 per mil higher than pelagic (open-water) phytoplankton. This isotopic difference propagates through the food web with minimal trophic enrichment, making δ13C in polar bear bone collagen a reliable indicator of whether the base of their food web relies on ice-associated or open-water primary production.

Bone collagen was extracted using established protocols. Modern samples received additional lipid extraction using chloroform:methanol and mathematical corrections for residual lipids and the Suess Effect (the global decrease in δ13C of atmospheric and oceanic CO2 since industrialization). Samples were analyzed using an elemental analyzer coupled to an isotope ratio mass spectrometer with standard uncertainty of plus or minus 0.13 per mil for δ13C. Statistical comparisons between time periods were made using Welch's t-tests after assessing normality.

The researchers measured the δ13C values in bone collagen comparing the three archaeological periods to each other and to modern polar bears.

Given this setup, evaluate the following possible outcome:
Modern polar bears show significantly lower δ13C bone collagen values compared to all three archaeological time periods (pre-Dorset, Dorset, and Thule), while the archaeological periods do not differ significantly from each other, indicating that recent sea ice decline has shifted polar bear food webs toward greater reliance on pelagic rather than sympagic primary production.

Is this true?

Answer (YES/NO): YES